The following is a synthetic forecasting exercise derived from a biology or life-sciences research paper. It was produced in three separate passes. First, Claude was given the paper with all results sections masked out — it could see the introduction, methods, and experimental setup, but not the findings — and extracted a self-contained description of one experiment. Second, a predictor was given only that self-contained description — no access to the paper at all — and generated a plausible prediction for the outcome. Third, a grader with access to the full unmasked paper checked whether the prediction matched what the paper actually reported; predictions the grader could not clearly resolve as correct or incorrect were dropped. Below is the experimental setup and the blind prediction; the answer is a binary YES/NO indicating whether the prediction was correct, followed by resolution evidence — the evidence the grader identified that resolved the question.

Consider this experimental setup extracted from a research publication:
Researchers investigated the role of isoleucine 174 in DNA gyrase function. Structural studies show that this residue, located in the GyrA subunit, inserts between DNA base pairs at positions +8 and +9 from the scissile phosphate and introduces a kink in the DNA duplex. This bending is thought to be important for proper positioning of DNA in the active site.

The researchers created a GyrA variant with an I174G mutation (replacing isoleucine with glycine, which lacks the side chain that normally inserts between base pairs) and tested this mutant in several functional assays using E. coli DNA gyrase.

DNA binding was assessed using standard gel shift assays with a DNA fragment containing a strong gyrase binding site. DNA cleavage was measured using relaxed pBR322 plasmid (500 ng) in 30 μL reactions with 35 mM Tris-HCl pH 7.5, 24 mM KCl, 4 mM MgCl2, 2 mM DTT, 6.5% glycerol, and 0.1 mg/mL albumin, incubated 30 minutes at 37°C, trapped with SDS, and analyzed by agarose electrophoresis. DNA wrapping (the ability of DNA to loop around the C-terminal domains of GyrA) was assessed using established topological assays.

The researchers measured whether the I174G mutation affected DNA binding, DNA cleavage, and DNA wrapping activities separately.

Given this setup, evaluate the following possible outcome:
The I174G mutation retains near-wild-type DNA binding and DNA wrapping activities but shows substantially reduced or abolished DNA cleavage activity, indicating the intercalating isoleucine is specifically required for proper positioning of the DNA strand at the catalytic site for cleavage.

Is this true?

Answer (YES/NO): NO